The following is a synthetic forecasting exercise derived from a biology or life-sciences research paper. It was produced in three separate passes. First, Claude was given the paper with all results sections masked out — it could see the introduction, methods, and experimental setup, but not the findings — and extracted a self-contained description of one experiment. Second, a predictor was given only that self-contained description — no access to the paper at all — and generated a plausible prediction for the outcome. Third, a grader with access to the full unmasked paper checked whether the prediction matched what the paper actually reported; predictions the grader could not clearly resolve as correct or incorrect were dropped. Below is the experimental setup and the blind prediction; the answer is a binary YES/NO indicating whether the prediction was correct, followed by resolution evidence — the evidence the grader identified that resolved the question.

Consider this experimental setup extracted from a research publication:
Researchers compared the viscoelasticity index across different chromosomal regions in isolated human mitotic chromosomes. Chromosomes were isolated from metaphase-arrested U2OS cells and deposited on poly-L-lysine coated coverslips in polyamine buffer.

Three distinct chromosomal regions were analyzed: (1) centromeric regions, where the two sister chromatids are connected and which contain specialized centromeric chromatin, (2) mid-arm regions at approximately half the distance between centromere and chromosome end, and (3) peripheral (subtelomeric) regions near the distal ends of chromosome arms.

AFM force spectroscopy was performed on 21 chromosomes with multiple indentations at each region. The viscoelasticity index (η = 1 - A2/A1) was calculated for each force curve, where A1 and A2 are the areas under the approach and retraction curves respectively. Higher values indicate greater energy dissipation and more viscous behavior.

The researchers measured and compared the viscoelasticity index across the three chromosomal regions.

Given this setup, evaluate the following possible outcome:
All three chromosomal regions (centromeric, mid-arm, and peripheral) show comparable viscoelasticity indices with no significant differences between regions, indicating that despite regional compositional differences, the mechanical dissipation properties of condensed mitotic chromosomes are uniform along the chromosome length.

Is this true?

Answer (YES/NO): YES